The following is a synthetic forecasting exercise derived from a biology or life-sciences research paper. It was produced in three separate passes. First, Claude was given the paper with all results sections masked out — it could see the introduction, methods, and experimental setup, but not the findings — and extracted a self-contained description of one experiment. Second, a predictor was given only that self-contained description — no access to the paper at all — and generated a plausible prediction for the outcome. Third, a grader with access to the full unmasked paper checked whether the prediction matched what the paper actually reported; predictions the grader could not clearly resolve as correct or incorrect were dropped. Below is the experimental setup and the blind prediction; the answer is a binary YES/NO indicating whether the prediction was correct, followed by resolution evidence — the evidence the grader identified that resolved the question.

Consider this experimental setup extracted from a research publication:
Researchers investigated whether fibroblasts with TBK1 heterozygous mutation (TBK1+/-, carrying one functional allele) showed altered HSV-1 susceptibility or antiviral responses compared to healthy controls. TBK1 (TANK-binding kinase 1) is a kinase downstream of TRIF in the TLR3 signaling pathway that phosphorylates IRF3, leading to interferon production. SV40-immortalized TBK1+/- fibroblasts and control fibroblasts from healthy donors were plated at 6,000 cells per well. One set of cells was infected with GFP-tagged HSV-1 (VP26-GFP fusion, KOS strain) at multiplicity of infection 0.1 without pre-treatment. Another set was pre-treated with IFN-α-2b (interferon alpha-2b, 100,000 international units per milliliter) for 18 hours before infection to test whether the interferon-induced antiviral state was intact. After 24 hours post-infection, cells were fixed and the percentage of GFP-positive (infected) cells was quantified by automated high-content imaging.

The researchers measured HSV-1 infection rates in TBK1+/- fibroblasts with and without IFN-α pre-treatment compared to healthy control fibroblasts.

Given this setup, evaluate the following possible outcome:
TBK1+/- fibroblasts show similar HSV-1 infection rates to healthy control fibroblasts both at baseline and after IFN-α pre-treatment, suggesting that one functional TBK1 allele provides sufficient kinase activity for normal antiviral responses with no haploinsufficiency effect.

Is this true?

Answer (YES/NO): NO